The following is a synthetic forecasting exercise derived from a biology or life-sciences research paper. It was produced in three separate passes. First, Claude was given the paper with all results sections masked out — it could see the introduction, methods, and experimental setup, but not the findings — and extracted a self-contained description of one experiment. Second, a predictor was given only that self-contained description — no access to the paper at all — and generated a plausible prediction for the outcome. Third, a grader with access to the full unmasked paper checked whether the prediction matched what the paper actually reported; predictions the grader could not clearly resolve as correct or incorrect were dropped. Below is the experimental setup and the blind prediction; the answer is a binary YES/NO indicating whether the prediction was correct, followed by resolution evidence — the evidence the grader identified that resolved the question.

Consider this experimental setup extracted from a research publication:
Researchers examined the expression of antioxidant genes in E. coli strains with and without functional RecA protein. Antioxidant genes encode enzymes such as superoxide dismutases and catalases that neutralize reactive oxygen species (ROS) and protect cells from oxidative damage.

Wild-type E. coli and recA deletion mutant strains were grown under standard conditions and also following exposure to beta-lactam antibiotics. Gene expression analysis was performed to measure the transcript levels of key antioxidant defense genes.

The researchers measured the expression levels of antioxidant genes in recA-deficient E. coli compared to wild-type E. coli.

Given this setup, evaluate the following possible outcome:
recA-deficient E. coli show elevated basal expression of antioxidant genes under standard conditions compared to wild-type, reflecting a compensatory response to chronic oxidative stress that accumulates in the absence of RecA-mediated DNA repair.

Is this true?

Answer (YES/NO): NO